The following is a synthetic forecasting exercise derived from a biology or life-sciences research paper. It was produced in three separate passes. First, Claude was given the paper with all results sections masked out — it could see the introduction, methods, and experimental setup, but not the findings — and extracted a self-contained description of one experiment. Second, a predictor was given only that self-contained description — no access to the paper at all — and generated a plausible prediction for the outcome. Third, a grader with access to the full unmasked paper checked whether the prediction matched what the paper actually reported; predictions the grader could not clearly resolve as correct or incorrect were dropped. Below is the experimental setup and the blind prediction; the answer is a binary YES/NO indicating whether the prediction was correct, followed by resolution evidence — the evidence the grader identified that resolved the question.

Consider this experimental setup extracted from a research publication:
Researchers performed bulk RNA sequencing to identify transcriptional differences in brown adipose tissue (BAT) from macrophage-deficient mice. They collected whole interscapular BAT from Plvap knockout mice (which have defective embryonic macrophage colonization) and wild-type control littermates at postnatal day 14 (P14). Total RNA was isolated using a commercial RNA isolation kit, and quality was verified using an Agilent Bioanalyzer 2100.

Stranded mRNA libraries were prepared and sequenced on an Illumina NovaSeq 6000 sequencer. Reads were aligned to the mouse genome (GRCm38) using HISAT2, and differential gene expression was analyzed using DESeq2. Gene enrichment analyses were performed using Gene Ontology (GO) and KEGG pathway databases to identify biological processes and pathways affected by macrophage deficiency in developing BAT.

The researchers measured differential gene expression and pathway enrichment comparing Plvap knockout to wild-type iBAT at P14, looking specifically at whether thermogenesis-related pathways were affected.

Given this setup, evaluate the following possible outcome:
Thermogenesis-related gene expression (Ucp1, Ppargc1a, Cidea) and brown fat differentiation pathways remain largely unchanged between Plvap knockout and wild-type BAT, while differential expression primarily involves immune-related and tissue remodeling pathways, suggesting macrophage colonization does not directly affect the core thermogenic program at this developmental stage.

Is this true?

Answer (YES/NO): NO